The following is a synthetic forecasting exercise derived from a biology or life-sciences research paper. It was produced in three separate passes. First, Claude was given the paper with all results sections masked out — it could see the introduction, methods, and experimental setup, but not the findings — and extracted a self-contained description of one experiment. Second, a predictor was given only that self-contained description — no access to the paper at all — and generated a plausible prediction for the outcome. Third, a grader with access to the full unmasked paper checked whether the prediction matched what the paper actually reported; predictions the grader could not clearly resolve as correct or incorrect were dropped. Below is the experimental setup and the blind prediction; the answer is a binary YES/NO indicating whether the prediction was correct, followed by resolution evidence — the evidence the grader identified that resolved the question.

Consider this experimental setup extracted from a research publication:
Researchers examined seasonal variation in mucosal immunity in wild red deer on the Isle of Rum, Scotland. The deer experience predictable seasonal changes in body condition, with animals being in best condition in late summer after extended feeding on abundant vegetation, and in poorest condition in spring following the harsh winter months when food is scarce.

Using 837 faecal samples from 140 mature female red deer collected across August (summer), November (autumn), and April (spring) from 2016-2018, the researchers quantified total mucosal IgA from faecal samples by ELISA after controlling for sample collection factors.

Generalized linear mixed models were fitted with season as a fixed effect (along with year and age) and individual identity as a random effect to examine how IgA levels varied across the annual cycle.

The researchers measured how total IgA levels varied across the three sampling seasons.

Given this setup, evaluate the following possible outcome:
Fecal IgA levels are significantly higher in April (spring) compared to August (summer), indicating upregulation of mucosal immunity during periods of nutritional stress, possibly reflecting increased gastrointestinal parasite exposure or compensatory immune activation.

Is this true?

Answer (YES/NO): YES